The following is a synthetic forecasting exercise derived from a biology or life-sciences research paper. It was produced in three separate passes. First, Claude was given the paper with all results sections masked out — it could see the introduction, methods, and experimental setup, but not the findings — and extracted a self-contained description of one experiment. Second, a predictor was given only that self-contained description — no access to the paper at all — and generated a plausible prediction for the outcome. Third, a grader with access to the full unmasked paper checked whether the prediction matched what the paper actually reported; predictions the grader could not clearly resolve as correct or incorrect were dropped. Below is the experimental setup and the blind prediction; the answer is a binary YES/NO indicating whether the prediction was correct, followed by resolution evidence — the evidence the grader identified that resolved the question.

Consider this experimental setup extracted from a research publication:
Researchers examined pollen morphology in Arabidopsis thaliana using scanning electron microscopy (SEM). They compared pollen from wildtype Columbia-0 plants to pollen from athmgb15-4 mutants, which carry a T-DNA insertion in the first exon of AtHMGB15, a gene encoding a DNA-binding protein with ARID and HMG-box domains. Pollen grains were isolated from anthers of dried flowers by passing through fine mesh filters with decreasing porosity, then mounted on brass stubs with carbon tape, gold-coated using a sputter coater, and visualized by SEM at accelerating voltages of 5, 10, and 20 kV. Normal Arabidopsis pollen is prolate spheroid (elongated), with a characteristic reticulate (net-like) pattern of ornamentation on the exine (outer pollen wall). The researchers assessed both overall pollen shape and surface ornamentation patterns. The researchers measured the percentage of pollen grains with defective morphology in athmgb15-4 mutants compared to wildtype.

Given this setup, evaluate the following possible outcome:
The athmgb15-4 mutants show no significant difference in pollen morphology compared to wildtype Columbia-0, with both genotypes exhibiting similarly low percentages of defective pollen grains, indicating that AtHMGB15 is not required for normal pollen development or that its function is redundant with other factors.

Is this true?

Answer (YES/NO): NO